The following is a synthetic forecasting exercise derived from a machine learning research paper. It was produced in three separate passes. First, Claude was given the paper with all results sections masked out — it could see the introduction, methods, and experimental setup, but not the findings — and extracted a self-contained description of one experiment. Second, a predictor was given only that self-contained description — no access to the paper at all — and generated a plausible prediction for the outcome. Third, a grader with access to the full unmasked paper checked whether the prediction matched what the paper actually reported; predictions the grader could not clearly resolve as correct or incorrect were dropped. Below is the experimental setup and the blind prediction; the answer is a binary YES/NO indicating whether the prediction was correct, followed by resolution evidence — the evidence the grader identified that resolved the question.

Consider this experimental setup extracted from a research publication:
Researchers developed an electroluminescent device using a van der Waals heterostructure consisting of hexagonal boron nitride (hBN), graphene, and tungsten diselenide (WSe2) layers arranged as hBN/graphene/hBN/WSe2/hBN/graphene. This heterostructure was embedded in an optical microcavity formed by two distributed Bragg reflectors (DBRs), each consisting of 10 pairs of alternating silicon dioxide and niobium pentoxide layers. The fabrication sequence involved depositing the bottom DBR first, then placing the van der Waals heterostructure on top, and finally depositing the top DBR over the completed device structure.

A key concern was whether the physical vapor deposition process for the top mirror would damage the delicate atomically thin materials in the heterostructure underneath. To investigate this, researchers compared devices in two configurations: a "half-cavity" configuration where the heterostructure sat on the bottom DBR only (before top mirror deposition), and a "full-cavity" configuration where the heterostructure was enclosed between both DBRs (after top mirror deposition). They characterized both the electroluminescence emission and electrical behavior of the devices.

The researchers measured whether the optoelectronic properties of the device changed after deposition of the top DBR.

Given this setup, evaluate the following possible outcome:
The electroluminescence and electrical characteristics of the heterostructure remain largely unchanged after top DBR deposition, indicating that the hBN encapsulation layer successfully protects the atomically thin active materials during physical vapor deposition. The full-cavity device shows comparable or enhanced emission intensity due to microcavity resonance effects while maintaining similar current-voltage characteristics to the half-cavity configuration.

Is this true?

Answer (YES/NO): YES